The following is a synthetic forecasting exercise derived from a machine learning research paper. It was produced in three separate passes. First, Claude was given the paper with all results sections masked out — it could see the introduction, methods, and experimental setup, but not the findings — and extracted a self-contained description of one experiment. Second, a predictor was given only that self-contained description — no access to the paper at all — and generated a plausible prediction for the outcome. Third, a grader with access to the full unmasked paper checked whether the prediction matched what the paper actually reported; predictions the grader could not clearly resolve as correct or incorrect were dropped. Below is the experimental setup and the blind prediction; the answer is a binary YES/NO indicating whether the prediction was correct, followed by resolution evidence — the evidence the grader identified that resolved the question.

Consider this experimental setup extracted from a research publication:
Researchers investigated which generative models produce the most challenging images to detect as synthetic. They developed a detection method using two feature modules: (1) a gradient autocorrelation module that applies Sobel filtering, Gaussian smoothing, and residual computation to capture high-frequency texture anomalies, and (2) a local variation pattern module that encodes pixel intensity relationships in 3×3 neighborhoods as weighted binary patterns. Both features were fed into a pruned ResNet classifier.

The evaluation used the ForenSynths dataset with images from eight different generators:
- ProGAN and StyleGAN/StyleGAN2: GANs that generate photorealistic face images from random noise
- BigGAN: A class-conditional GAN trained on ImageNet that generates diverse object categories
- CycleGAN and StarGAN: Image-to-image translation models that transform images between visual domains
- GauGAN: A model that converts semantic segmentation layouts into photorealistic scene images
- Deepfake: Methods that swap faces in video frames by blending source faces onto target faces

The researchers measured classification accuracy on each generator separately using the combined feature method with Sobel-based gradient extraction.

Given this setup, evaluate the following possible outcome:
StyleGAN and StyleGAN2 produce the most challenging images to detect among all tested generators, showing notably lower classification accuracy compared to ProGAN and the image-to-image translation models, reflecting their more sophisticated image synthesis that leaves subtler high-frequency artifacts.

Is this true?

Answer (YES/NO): NO